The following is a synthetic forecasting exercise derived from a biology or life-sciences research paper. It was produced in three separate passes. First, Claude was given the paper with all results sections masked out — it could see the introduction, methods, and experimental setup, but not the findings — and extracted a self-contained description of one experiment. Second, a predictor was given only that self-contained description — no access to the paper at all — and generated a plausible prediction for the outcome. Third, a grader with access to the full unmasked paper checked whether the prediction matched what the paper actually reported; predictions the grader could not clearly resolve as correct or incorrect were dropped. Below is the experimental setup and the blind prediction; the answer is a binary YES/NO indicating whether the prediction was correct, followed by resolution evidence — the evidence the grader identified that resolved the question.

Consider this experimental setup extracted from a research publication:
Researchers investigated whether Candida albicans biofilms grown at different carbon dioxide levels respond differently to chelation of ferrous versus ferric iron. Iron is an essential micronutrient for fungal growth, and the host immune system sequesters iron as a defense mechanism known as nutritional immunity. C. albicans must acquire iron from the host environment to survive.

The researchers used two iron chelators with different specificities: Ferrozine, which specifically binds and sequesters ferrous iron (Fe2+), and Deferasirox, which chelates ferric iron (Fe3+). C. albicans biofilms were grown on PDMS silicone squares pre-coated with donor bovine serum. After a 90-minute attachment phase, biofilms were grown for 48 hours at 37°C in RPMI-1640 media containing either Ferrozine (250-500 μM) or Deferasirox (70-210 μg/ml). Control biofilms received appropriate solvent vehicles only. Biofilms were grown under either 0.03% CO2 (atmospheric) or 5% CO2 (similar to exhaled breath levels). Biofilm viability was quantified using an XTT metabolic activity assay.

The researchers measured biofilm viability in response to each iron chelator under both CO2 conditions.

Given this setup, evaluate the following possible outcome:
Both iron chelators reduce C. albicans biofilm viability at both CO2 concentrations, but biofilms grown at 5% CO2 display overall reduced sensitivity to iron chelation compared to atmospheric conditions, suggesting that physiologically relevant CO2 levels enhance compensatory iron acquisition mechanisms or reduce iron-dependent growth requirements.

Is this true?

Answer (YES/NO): NO